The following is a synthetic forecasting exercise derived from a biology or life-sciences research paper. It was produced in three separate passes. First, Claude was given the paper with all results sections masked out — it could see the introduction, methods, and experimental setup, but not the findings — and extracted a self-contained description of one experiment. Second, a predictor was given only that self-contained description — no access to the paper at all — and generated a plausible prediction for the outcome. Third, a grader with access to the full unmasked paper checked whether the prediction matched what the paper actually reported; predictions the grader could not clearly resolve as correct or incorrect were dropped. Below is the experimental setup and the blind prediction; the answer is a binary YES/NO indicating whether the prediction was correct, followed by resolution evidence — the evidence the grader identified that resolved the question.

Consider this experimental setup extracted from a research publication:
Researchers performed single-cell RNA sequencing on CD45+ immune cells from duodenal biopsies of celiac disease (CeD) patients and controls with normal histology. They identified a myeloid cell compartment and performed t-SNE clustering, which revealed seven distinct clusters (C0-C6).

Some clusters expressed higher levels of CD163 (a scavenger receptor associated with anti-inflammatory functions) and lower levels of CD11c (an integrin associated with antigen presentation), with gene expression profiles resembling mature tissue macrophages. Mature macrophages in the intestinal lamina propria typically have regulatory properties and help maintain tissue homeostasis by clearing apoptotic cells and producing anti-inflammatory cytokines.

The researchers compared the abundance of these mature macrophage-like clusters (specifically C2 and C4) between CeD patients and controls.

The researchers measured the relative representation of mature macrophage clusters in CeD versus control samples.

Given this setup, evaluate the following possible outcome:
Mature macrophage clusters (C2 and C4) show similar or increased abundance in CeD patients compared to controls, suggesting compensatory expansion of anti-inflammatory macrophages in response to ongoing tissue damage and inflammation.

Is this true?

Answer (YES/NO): NO